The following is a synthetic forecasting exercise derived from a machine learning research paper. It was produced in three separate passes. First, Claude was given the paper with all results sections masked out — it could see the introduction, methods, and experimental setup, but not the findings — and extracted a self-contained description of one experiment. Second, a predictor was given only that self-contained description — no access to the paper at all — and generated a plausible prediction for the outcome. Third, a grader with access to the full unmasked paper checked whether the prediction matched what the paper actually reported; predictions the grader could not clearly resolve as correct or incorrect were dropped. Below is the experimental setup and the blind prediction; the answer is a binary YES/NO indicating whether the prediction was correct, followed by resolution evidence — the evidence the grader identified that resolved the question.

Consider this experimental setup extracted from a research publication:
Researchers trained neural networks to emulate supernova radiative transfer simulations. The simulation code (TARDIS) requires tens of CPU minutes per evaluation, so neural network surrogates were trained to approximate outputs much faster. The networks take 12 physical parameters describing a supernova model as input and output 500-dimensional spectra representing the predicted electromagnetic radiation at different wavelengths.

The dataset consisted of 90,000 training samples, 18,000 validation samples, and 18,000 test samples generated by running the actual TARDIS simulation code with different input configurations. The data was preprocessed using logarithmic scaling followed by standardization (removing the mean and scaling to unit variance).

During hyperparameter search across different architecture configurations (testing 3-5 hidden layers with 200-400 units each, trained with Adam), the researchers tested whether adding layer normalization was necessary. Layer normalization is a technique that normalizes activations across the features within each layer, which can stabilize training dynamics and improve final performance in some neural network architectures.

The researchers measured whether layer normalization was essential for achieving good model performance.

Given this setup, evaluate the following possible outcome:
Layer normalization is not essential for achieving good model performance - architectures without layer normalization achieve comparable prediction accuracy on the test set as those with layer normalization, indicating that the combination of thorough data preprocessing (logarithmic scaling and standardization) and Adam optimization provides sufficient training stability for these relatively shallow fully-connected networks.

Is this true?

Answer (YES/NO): YES